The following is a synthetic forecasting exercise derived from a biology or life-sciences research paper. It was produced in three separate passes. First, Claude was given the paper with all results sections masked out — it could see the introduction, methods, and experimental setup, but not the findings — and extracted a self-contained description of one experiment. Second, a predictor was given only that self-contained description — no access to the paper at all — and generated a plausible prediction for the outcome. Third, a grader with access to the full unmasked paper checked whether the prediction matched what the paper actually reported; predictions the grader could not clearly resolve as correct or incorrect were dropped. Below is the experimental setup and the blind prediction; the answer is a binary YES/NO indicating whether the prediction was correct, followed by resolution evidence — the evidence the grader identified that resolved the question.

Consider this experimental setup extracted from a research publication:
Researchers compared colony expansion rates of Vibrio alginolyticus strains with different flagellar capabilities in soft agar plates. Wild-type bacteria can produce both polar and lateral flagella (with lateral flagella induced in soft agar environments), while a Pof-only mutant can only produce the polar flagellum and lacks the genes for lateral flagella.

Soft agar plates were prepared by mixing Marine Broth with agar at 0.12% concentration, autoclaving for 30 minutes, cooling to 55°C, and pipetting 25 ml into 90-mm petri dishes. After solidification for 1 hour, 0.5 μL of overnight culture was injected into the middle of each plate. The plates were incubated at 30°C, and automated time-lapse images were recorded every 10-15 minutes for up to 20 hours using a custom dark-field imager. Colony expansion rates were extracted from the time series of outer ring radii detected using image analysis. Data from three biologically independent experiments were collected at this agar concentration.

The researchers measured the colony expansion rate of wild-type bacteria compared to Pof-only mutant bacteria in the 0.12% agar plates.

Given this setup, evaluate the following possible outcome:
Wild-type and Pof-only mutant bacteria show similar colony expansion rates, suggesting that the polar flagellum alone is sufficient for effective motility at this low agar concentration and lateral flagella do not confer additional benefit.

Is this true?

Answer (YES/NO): NO